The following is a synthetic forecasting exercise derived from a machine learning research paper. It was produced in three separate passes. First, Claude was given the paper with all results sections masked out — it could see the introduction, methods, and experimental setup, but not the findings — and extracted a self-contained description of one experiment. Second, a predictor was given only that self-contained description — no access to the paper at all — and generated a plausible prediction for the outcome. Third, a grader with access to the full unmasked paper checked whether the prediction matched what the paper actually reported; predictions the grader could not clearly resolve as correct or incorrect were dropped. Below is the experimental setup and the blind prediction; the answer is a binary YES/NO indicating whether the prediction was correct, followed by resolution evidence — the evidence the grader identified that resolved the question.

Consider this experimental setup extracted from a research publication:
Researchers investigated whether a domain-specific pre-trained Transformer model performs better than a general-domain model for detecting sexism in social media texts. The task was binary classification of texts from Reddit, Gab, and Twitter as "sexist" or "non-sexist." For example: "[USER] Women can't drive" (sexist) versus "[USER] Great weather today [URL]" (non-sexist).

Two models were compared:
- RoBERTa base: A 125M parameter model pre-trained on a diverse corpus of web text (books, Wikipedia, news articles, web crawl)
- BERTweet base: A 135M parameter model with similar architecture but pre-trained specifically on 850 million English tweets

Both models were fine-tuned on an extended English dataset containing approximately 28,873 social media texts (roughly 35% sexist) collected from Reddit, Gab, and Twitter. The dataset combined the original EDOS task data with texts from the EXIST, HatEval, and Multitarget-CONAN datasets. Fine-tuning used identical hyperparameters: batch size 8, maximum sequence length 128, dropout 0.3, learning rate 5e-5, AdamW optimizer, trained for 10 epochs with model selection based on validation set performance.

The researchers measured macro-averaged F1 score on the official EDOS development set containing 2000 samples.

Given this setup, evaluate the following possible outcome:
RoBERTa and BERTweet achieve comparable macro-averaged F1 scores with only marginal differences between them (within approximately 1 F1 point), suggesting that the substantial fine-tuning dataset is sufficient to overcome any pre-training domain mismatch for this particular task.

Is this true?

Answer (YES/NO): NO